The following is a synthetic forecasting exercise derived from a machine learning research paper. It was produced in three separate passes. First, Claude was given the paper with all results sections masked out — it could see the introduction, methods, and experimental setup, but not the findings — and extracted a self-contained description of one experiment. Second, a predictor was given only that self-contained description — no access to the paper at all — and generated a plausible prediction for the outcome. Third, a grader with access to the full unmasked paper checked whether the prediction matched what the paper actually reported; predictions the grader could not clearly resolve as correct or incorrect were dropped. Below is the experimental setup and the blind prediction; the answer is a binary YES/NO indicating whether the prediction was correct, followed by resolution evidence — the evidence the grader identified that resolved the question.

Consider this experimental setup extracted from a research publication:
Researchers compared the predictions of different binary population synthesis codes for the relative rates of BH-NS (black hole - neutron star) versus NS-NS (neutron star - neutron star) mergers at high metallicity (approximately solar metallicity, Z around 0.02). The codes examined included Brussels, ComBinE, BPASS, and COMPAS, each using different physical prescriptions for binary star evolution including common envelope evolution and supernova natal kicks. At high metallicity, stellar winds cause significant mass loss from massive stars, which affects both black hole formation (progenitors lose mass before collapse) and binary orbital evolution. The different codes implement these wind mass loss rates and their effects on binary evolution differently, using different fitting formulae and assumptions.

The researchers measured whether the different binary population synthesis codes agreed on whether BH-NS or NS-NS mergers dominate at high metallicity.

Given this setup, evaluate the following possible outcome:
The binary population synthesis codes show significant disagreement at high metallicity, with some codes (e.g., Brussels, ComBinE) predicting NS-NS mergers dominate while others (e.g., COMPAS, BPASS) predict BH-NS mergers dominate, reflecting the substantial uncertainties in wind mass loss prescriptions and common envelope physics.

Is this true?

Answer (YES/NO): NO